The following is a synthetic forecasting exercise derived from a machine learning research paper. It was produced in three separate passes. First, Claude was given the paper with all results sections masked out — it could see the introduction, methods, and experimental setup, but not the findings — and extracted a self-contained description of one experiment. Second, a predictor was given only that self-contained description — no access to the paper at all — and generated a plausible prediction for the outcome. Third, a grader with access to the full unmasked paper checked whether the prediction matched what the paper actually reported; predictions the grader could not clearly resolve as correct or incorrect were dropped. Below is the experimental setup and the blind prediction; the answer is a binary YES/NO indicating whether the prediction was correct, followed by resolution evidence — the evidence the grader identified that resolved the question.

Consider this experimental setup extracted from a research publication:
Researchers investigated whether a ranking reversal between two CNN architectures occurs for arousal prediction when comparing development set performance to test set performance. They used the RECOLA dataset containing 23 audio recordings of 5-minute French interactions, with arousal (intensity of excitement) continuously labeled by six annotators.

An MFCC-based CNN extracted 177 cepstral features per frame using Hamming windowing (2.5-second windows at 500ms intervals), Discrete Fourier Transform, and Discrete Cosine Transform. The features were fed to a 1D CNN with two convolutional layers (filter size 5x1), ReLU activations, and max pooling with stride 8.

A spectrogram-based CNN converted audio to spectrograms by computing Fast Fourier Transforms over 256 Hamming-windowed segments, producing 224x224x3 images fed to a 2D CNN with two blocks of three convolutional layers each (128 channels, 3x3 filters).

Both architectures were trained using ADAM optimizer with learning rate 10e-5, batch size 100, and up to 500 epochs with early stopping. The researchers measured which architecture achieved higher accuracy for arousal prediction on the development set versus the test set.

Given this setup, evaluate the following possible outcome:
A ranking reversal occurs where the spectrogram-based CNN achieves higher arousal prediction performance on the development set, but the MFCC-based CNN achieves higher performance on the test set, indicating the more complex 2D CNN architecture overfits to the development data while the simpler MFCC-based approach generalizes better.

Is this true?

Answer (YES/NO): NO